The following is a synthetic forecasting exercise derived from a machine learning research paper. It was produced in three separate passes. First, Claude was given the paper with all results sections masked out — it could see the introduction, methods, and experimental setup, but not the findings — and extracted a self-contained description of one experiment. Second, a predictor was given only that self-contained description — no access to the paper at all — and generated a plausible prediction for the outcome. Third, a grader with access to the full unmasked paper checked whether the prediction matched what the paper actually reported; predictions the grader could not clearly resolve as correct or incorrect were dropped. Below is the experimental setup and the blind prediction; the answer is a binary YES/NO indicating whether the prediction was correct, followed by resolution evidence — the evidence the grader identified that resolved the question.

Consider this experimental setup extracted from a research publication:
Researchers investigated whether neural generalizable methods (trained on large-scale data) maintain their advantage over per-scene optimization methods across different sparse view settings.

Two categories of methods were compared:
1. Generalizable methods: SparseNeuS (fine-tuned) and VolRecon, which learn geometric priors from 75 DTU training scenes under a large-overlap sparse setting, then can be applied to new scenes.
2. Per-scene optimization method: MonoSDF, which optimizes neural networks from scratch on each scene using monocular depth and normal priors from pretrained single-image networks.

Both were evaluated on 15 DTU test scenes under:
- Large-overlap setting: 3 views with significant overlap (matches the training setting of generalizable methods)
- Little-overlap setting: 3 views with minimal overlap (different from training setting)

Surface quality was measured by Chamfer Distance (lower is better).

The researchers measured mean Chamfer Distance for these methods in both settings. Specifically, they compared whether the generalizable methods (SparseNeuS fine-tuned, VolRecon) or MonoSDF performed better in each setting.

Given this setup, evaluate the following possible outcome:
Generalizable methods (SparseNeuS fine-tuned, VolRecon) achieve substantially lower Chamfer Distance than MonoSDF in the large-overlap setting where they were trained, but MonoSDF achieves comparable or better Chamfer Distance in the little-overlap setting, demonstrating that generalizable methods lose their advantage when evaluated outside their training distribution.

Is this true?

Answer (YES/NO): YES